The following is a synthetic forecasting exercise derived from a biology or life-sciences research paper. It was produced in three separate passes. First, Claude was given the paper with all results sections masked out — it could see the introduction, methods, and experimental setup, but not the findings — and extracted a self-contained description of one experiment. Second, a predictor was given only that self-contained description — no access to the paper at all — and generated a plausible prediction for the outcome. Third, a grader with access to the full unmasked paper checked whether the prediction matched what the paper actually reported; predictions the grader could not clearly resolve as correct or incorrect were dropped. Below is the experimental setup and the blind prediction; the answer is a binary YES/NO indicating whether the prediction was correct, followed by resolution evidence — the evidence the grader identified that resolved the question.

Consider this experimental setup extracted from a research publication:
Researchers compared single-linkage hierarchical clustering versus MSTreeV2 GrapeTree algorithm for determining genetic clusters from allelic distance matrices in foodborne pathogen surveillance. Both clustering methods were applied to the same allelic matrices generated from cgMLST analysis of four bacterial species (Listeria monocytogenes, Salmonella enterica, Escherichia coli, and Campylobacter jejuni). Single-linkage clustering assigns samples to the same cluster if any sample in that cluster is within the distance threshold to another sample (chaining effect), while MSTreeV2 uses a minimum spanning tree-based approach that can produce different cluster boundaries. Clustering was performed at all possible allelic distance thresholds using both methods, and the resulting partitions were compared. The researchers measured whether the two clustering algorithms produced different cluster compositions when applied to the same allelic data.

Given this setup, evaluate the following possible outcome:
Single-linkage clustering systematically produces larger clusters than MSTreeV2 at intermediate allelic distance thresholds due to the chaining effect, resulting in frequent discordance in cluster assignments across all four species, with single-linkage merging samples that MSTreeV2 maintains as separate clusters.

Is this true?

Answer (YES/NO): NO